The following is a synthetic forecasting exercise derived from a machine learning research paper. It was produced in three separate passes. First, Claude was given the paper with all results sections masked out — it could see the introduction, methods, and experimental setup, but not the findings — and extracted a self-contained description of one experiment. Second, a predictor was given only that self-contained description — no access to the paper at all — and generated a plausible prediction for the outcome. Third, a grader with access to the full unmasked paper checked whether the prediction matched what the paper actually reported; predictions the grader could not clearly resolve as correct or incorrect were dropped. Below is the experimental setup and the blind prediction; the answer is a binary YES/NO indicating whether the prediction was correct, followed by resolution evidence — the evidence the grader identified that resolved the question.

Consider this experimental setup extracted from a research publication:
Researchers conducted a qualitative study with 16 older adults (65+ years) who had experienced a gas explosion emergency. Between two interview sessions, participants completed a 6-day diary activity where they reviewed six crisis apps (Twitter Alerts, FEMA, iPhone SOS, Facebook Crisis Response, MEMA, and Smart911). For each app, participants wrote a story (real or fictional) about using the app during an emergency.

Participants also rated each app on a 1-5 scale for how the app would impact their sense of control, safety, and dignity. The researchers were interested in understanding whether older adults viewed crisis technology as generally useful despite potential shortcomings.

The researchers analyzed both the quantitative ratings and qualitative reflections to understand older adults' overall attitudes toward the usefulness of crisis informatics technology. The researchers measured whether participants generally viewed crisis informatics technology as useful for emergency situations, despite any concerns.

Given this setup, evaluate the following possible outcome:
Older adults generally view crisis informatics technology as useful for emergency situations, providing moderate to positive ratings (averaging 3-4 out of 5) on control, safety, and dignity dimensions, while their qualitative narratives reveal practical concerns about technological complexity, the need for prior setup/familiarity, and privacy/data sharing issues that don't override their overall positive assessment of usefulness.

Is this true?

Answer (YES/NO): NO